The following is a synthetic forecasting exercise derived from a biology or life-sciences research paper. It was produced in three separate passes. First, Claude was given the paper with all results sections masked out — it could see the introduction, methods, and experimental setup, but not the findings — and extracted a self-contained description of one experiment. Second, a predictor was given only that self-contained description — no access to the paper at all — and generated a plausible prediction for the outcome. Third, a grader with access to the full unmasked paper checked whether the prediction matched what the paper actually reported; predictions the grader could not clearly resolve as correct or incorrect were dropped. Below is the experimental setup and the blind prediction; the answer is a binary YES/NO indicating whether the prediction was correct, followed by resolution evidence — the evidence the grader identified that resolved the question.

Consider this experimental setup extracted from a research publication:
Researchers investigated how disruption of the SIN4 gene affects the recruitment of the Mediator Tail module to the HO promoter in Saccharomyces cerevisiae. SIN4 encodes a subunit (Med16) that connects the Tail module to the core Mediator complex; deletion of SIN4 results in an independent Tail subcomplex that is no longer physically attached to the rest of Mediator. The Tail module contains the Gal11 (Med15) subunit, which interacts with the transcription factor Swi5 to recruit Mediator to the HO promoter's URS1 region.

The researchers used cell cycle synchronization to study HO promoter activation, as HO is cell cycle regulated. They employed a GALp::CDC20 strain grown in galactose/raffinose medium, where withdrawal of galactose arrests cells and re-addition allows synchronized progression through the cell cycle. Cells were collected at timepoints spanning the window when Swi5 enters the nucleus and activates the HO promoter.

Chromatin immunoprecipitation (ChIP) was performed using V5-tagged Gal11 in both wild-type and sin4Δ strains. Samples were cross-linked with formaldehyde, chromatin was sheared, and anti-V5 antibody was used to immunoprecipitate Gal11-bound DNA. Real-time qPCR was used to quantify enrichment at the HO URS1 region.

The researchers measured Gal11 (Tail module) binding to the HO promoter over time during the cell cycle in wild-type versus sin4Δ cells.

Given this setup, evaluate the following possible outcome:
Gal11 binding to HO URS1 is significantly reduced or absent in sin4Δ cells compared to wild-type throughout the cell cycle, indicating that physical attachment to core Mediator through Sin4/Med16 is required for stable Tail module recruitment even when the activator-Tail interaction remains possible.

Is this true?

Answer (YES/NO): NO